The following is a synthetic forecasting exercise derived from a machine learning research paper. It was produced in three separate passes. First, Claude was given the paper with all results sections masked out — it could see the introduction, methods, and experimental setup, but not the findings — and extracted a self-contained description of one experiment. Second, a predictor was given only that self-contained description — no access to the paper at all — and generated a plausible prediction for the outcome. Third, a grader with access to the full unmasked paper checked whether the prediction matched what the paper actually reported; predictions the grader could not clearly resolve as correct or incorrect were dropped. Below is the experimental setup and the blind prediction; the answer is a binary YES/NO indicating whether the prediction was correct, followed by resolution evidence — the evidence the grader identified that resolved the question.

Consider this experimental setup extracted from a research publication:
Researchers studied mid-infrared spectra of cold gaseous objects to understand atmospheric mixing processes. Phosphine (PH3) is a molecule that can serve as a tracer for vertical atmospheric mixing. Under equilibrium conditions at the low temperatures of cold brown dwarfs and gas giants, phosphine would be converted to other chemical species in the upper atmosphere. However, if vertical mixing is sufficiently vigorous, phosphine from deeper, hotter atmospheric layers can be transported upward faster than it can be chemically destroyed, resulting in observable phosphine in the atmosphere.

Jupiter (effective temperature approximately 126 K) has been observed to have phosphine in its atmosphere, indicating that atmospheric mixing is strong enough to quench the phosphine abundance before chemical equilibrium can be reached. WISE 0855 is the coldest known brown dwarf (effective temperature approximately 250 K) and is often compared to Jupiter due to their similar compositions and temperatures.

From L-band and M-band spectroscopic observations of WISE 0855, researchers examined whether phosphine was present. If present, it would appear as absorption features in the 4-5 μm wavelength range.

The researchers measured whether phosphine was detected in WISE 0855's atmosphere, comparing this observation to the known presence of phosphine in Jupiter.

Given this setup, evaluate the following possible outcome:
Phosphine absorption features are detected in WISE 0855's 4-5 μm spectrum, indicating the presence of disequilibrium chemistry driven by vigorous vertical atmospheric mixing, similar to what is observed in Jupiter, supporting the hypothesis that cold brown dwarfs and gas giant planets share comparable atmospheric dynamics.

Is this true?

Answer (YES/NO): NO